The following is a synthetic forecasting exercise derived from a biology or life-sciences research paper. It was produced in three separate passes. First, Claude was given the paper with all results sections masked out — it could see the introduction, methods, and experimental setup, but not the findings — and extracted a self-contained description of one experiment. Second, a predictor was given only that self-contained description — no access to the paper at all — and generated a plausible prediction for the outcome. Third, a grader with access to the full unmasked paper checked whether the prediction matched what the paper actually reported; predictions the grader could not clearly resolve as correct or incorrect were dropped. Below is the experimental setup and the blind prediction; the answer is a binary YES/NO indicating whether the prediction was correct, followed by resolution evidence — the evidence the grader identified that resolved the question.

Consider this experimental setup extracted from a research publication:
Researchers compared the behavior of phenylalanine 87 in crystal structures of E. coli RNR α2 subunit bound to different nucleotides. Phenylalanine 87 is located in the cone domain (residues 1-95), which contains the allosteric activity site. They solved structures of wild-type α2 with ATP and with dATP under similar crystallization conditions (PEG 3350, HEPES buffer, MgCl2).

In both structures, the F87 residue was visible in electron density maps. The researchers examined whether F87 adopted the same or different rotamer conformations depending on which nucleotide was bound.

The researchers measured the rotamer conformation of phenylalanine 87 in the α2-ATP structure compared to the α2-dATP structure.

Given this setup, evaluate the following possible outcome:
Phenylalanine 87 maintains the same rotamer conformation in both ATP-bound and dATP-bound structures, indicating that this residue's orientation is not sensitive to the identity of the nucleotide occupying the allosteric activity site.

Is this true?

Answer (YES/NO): NO